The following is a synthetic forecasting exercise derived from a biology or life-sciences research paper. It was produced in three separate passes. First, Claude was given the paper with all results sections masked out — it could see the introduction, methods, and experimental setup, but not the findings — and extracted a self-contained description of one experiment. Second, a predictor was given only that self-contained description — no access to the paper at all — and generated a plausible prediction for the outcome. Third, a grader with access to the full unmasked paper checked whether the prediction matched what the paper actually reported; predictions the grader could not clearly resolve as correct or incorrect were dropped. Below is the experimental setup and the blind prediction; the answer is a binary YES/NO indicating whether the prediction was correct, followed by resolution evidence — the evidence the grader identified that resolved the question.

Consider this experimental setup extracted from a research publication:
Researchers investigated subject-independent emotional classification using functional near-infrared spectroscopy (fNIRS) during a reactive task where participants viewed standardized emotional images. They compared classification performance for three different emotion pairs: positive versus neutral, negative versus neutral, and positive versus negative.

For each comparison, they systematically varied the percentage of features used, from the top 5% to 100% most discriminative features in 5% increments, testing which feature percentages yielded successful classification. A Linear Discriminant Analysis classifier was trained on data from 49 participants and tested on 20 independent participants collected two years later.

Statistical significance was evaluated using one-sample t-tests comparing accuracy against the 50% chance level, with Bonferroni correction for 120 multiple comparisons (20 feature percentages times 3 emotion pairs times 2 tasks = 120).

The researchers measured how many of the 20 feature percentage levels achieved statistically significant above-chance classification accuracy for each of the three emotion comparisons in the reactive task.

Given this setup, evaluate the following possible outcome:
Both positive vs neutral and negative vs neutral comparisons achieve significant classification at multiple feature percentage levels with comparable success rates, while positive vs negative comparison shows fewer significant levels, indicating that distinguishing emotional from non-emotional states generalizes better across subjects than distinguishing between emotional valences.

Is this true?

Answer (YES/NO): NO